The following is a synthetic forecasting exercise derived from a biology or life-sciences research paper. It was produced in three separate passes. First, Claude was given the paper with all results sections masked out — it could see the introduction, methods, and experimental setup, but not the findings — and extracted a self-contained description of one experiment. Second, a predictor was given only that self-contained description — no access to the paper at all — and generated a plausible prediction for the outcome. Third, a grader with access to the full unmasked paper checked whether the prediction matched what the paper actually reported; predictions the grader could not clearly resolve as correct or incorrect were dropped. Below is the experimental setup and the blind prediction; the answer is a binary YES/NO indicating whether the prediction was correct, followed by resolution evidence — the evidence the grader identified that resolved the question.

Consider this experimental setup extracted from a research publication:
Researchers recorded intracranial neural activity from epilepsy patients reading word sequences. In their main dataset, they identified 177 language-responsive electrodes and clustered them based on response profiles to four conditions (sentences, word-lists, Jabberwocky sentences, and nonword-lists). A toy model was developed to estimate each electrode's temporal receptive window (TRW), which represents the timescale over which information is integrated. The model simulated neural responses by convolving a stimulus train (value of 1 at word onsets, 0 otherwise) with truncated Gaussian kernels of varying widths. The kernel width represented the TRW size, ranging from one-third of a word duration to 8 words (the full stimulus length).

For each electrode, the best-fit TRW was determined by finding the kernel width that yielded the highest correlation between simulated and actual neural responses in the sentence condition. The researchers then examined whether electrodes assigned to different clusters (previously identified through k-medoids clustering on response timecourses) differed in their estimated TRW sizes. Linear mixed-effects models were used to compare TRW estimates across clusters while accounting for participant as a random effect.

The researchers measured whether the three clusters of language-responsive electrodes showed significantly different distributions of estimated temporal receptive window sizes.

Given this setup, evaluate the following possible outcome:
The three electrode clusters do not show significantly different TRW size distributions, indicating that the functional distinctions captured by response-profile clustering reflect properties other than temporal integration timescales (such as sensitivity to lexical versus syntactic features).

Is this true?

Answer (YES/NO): NO